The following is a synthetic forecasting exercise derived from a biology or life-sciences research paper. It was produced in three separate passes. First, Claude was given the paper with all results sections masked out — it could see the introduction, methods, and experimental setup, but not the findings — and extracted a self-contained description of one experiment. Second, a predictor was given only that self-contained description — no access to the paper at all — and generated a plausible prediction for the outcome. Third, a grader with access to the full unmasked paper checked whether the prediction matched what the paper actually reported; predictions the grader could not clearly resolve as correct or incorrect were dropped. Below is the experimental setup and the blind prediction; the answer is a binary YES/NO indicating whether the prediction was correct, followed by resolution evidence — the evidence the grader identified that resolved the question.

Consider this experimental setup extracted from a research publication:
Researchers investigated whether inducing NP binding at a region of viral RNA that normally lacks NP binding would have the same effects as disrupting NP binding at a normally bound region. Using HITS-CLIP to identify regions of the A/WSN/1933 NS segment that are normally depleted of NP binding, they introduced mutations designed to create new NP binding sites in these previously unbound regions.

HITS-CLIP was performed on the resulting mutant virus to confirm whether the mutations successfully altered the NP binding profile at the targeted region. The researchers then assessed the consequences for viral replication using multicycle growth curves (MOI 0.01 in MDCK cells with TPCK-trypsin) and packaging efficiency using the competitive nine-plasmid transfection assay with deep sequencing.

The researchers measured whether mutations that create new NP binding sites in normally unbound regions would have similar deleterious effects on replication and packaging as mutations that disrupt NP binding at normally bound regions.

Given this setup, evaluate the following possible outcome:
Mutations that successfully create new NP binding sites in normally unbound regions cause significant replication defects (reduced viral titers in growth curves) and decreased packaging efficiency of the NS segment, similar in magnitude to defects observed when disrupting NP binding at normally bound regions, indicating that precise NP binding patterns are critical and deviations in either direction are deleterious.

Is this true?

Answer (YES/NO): NO